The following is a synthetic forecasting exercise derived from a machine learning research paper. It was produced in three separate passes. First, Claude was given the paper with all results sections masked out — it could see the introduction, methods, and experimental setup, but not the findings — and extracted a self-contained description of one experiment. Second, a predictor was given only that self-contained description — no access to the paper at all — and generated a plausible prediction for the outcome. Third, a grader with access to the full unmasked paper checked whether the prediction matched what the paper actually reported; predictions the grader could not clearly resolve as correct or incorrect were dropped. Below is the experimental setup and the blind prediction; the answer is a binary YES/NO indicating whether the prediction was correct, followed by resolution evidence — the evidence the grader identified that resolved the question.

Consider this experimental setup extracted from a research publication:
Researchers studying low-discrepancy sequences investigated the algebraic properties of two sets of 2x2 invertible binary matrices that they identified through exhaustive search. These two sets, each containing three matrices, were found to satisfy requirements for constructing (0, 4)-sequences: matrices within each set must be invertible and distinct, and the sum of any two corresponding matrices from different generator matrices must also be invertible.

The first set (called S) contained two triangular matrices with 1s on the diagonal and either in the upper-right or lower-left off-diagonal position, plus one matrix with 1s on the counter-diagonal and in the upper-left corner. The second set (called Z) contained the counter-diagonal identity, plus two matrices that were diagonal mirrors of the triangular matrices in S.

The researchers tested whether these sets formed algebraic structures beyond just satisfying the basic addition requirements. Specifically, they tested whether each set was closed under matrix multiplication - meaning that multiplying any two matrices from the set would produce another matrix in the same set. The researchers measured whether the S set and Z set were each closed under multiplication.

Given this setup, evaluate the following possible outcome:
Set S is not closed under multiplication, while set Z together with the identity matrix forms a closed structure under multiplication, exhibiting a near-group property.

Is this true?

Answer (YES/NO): NO